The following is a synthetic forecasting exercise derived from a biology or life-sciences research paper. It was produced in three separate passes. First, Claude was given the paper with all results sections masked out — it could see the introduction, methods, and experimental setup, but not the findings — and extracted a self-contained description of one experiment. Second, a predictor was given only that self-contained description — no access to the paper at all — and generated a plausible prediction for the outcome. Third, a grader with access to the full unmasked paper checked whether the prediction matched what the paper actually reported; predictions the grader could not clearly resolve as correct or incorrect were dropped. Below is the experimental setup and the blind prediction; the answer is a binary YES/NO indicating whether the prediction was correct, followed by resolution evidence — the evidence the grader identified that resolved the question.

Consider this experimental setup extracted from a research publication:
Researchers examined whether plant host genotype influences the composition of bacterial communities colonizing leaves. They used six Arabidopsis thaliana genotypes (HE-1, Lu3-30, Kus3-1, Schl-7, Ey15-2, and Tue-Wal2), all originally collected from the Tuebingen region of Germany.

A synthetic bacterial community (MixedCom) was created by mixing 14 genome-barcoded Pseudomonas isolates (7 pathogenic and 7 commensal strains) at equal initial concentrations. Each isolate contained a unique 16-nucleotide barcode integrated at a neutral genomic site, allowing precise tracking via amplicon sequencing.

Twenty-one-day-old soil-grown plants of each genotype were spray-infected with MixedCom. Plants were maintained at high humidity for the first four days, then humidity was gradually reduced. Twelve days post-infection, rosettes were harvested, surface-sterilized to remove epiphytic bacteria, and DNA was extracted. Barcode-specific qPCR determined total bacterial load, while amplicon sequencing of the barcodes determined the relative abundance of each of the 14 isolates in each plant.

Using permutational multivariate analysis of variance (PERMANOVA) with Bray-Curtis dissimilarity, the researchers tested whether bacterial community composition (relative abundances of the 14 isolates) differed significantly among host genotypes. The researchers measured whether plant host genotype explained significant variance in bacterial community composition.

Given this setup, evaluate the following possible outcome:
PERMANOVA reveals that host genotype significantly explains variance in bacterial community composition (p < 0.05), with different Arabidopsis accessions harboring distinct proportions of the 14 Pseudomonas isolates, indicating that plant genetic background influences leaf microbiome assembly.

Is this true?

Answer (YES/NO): YES